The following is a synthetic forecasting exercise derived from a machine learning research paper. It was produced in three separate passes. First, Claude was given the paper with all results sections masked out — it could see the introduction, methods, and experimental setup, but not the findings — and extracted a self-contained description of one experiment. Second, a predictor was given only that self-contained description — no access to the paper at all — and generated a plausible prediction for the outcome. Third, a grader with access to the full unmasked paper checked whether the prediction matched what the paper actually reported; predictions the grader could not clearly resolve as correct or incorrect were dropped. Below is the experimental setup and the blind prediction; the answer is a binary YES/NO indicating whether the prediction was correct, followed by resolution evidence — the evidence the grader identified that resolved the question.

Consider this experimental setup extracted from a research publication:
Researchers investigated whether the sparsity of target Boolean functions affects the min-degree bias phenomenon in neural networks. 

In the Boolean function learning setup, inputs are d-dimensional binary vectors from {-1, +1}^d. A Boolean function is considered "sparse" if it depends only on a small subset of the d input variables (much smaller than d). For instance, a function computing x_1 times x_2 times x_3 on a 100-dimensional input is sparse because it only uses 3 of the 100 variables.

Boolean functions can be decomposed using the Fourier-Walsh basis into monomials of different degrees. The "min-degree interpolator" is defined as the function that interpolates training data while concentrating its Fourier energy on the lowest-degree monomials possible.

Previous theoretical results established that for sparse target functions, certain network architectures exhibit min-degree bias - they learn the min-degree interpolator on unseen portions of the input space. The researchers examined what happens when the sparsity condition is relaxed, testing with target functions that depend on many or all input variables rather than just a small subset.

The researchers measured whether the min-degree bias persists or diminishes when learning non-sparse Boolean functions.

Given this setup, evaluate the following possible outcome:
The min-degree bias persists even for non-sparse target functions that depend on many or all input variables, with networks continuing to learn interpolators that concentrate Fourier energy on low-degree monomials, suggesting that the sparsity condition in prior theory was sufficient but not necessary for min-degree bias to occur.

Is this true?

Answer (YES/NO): YES